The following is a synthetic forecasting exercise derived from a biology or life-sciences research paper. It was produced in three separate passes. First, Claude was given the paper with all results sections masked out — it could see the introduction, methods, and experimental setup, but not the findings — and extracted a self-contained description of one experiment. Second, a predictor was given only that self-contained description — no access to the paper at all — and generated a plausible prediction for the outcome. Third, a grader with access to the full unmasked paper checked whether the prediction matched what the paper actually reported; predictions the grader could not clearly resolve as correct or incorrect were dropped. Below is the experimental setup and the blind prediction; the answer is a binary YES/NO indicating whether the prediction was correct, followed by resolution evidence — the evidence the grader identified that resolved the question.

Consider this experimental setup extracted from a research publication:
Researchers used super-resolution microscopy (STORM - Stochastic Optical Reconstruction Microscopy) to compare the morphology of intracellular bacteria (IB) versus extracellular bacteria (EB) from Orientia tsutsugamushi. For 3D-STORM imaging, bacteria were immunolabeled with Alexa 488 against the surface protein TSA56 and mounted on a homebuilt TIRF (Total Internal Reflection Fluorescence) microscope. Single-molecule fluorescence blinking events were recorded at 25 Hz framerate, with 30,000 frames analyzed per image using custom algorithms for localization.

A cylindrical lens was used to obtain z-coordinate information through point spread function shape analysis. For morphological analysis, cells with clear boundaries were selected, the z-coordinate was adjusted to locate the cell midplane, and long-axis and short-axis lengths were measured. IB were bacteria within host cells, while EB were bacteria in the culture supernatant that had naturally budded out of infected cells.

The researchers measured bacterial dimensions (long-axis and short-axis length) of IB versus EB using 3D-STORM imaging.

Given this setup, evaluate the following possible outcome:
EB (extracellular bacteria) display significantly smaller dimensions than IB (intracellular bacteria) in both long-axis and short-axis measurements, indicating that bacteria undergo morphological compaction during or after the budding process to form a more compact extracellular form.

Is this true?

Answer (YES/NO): NO